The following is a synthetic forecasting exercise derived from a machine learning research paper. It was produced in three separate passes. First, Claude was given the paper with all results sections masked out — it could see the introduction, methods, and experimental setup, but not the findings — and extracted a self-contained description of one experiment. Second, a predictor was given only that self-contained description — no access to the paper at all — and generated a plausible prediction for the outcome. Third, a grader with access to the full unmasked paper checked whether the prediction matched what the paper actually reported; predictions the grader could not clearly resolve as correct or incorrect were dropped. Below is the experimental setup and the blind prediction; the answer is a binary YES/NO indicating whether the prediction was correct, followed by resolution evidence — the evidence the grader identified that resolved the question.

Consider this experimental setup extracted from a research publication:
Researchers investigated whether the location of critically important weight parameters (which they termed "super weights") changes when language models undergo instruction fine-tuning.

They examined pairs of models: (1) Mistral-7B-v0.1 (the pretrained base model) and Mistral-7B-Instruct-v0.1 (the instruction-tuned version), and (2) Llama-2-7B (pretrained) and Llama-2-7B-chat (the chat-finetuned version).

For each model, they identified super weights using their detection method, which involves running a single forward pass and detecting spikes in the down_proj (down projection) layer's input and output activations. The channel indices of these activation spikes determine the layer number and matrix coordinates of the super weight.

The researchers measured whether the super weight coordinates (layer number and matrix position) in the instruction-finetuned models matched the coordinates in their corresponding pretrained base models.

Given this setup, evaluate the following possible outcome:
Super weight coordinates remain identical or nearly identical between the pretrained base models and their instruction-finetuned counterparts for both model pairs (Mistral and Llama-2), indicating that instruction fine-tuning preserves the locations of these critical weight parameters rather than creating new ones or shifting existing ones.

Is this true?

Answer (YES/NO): YES